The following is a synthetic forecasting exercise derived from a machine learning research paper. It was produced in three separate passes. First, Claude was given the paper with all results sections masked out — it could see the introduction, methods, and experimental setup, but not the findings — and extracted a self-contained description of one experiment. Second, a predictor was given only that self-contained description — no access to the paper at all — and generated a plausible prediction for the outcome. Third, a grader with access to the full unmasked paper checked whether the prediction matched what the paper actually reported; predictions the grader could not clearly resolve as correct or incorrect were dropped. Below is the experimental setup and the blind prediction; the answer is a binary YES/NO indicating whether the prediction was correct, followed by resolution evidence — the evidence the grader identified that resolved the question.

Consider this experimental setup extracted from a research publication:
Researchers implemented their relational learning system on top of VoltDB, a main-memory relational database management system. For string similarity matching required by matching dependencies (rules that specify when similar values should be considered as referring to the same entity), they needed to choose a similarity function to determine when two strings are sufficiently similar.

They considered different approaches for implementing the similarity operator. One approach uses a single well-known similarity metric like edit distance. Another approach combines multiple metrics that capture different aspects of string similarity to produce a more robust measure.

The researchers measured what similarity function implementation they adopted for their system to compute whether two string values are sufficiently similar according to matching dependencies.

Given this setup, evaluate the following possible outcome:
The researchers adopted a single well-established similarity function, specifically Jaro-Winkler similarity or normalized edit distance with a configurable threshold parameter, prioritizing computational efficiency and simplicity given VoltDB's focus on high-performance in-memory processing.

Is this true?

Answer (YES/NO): NO